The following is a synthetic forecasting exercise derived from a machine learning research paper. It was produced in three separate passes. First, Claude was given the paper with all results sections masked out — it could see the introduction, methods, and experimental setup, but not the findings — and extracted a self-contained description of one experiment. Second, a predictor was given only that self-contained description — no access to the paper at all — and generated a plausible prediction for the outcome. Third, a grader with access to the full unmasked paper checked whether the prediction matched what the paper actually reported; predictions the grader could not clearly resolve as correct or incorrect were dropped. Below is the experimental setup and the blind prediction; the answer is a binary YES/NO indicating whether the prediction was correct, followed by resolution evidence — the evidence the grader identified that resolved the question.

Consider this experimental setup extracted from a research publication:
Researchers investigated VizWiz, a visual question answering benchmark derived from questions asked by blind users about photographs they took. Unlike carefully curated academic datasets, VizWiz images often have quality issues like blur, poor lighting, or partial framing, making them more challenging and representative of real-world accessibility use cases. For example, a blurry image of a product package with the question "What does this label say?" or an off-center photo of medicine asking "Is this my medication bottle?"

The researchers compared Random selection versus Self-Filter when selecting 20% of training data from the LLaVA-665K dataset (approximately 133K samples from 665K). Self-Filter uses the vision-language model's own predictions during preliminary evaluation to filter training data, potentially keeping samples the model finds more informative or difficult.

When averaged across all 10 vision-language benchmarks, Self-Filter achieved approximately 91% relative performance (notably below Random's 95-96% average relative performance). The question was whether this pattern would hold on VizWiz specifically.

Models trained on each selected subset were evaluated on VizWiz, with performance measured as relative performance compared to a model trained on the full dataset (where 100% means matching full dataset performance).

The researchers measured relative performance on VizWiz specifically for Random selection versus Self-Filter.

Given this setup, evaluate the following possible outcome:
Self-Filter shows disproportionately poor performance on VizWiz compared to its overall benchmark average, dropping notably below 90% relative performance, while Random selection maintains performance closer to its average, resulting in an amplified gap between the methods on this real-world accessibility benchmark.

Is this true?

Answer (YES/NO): NO